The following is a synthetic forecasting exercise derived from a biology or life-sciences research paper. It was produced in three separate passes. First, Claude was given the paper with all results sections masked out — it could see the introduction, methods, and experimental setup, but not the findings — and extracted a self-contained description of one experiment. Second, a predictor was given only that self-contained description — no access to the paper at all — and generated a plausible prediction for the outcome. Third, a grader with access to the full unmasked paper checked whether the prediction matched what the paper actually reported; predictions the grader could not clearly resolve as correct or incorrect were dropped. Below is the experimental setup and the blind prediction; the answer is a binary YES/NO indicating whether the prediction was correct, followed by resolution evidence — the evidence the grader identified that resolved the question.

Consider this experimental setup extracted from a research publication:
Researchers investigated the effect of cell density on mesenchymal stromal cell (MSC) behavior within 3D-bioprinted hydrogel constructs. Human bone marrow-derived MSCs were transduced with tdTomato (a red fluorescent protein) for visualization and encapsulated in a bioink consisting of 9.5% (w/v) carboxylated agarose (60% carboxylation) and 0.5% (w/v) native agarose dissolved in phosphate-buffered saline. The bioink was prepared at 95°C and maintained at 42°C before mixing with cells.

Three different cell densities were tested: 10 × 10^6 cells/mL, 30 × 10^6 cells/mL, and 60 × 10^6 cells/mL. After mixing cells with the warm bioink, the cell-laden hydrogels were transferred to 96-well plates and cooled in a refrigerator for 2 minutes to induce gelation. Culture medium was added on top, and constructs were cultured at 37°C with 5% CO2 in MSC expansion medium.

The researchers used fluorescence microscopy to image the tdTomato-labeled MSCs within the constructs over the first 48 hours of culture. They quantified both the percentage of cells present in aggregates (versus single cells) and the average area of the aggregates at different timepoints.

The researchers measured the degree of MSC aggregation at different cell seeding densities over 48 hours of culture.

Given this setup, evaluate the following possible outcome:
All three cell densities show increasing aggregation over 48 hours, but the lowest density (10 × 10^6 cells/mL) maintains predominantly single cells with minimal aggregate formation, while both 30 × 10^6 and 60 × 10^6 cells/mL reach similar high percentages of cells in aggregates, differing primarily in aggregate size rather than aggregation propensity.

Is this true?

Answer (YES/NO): NO